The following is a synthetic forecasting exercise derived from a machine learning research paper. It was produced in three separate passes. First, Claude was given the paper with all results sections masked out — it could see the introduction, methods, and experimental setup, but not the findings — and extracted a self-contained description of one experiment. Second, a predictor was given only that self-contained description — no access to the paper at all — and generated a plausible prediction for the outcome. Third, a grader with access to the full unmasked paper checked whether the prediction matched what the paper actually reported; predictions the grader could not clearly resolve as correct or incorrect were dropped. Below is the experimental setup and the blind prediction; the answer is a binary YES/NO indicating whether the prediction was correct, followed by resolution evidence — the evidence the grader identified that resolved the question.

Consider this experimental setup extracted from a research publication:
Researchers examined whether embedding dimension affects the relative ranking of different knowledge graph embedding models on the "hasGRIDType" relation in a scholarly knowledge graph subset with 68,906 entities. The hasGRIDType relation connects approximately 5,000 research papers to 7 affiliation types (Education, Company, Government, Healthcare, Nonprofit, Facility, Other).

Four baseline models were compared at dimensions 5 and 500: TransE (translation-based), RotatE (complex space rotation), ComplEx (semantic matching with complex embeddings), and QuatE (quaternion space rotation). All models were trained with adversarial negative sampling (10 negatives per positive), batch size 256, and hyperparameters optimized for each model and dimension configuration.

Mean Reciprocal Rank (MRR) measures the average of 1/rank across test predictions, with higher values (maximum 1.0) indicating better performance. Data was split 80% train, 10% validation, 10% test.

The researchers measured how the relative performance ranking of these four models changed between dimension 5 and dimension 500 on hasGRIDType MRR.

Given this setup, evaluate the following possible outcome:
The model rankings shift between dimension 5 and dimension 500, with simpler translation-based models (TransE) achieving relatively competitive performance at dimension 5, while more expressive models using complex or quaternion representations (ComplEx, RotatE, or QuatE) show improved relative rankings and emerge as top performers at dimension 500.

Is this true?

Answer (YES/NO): NO